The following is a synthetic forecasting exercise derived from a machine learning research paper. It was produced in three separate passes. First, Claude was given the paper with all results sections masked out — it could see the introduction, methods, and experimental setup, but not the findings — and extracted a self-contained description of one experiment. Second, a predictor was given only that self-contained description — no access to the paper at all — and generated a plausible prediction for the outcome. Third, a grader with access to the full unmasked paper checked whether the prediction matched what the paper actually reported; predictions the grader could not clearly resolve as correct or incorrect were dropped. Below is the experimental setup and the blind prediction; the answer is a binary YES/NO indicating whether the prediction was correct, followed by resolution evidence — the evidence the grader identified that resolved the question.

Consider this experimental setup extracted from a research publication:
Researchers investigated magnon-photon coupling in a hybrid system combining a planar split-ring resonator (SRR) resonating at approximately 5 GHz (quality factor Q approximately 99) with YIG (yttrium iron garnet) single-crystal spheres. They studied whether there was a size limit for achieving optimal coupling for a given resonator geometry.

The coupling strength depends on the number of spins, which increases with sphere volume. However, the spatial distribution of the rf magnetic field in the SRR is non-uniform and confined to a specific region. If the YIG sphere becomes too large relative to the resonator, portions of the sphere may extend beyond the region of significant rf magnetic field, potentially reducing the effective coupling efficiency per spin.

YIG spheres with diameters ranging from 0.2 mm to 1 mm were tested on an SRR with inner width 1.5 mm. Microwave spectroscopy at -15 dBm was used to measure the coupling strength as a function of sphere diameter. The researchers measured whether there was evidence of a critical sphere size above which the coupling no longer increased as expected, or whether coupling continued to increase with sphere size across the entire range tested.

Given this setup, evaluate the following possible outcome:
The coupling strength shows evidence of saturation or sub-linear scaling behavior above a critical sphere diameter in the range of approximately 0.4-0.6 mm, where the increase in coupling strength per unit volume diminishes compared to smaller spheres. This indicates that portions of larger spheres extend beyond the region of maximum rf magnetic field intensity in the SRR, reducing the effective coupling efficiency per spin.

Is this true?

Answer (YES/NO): NO